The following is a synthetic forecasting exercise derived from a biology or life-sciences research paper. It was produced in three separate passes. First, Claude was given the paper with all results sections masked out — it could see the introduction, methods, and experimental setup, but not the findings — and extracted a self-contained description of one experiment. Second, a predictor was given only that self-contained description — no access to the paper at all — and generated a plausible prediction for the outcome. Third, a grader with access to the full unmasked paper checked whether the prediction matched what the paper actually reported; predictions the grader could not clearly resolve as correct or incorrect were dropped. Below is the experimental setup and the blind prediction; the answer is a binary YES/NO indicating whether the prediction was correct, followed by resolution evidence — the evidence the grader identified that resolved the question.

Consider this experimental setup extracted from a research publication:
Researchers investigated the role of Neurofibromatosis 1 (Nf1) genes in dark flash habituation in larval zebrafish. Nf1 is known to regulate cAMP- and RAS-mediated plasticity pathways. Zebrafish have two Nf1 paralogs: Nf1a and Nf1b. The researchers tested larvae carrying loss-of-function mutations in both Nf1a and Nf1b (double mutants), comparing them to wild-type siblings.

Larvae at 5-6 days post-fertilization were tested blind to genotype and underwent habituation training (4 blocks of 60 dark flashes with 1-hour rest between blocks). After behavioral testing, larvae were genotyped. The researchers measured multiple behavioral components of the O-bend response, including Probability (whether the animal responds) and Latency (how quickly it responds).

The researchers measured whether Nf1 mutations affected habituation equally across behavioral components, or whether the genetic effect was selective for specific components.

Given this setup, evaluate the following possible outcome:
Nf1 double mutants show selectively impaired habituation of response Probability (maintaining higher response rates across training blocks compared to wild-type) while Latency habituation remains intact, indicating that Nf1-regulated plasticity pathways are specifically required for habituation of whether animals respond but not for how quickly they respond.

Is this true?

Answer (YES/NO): NO